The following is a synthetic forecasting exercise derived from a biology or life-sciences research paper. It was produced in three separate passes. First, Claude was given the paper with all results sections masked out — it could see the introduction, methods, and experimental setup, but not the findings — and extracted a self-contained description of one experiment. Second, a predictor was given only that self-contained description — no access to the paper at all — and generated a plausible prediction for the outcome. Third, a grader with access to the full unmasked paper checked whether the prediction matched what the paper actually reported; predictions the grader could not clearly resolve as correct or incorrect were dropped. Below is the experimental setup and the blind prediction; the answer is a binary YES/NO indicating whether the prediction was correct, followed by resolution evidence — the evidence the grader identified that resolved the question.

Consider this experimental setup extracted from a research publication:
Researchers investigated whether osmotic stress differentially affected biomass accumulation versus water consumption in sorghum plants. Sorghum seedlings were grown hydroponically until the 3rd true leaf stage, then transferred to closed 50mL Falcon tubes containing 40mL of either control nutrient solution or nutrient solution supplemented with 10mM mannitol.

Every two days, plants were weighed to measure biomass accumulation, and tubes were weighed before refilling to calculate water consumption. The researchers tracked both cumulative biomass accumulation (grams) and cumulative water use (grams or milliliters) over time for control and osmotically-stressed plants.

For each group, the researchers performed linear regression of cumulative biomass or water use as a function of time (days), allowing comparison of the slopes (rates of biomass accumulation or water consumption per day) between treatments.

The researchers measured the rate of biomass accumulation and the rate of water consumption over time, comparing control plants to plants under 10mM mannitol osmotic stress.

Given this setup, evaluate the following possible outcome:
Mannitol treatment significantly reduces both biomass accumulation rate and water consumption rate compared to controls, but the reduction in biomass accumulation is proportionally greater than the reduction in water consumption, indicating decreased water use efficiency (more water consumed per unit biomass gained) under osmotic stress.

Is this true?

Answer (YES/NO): YES